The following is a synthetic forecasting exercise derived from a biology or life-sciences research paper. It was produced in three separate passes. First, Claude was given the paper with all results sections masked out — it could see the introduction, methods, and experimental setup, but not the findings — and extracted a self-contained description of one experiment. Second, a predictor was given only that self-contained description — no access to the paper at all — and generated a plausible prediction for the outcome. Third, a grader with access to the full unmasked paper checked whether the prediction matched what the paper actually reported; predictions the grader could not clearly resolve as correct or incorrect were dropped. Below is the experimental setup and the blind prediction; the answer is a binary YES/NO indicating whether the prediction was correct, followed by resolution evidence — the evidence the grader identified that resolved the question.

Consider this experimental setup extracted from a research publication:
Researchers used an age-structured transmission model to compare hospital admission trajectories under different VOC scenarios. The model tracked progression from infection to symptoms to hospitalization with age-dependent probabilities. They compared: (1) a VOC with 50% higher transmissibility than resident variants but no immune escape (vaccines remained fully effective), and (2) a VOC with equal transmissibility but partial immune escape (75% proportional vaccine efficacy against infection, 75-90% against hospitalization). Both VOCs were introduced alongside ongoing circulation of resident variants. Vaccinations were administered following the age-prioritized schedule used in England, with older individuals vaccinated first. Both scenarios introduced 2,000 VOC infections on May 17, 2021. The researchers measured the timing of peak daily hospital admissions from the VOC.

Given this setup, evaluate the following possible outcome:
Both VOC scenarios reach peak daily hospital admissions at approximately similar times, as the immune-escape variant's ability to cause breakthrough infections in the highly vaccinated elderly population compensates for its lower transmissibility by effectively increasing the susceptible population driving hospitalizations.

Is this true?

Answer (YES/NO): NO